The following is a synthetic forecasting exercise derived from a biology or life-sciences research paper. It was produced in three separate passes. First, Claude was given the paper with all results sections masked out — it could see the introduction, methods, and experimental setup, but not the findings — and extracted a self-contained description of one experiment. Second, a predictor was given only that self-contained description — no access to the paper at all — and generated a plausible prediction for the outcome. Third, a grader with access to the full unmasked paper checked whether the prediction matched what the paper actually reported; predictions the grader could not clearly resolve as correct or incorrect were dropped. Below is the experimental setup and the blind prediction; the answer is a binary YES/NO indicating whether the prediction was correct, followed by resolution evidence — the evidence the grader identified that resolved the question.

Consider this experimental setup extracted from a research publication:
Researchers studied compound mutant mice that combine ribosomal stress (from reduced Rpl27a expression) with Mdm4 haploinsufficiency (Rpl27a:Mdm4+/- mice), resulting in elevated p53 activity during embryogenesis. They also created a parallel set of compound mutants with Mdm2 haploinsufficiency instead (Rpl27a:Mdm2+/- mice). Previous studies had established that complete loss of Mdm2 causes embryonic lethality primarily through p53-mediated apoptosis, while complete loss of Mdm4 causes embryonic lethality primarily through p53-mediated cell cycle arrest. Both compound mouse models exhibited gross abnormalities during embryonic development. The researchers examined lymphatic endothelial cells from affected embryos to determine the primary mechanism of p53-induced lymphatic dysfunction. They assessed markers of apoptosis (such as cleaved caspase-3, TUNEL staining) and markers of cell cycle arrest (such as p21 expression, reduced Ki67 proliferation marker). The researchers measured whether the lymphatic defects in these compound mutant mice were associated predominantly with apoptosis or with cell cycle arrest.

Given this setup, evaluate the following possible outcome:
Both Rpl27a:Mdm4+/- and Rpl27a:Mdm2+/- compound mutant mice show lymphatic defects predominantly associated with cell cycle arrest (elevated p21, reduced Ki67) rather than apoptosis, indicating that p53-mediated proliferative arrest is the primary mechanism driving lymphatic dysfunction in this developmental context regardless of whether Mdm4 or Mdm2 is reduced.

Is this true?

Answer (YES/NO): YES